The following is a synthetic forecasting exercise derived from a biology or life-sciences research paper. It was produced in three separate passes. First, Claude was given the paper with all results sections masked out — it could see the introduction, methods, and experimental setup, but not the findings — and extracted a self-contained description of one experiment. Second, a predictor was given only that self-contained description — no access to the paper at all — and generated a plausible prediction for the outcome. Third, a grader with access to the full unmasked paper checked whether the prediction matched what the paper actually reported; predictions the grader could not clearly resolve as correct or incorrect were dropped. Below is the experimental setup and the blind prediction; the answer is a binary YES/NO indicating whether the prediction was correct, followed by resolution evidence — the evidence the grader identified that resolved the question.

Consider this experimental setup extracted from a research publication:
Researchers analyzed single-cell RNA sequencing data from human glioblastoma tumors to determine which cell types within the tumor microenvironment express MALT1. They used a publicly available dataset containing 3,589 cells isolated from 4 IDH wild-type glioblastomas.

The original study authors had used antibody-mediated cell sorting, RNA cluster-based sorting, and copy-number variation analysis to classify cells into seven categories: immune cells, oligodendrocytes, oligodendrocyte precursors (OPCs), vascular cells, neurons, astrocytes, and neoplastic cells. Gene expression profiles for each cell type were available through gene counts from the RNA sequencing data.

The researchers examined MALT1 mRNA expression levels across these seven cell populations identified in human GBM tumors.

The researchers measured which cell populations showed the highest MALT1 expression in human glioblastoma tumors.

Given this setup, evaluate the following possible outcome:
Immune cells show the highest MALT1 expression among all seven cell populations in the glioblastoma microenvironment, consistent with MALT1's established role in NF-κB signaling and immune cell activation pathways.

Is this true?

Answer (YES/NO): YES